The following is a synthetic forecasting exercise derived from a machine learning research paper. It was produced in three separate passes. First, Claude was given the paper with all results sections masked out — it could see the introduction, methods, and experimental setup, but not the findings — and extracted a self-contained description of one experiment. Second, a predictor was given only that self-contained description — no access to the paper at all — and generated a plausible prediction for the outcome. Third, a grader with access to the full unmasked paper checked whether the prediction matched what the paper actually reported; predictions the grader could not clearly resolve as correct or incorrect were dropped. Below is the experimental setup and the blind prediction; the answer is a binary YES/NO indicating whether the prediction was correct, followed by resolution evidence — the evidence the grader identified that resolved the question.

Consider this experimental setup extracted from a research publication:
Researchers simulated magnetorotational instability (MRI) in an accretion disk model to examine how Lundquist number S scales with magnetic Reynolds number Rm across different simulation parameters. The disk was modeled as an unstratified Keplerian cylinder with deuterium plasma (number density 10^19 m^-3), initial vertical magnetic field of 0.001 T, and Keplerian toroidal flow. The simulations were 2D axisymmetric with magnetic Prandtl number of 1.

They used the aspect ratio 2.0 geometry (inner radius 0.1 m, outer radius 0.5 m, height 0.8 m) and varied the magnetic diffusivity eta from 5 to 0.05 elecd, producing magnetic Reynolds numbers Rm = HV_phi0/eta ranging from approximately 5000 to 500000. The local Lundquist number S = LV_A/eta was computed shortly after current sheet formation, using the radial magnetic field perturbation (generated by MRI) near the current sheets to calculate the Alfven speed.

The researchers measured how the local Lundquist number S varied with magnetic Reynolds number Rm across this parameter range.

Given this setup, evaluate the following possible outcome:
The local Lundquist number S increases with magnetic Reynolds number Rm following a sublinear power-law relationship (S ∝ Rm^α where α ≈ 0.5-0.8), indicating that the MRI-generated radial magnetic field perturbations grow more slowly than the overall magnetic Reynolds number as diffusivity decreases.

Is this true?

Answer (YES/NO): NO